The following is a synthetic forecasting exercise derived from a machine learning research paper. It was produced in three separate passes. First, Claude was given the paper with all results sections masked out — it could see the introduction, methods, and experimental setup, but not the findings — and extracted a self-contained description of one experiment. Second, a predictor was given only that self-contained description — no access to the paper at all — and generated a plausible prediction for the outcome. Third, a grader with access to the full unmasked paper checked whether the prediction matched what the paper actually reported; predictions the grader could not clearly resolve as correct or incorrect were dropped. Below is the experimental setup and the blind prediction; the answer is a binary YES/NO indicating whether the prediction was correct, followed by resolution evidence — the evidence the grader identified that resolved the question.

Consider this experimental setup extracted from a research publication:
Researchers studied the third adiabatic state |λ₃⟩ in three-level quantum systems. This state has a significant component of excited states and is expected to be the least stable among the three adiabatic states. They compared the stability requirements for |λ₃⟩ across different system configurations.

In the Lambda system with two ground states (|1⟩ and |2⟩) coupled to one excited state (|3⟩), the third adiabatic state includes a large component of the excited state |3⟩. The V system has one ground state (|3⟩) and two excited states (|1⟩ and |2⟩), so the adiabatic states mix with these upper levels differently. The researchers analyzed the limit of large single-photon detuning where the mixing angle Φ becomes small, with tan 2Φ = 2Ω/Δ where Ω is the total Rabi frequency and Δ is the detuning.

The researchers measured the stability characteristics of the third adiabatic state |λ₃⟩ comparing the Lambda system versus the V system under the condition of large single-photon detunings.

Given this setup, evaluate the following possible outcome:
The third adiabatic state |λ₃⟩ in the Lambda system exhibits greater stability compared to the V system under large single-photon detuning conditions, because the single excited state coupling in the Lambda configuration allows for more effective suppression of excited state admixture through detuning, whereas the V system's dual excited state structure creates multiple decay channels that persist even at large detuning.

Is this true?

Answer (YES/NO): NO